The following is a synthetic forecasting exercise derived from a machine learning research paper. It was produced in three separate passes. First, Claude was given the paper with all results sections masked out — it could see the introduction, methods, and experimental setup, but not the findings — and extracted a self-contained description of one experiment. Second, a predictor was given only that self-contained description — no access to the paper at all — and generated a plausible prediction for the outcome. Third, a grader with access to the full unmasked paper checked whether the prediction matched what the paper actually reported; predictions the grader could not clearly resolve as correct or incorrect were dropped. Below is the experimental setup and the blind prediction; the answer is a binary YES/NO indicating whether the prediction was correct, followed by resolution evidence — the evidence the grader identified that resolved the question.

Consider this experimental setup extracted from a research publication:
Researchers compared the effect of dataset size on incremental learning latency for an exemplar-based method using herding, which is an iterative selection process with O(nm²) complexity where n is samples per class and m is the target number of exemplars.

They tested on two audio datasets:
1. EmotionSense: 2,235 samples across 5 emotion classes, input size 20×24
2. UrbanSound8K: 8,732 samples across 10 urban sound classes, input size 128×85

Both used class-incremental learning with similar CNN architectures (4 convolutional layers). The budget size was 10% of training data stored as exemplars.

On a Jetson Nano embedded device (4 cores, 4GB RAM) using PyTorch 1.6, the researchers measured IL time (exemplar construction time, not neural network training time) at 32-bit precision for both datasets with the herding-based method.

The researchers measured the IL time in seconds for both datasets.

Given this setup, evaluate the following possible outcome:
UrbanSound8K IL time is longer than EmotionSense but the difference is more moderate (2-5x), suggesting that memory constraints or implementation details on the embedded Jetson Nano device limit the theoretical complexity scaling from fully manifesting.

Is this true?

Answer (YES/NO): NO